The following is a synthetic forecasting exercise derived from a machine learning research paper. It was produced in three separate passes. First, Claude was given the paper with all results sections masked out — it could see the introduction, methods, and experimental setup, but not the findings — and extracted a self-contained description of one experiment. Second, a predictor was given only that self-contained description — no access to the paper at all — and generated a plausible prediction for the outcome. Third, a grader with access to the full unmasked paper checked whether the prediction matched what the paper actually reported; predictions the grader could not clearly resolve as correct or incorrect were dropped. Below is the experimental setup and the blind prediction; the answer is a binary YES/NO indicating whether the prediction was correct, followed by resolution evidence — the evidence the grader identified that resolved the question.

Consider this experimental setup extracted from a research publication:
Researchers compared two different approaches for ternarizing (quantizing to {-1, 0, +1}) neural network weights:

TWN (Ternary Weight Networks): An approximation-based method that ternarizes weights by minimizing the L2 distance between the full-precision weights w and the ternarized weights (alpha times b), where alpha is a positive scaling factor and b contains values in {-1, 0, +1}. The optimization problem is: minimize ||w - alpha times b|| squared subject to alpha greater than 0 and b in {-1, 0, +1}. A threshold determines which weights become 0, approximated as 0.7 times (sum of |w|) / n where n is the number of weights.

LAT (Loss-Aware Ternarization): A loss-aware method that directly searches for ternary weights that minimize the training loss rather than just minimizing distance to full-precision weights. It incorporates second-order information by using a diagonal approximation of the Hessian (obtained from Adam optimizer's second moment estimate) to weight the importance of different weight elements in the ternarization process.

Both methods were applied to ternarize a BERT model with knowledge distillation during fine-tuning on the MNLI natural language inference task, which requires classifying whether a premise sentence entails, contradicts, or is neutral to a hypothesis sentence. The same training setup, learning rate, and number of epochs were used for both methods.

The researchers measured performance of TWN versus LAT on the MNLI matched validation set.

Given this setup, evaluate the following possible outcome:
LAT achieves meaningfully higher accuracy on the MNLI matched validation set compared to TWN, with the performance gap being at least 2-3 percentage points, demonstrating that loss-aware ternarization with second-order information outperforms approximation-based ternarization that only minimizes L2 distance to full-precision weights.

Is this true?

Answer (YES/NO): NO